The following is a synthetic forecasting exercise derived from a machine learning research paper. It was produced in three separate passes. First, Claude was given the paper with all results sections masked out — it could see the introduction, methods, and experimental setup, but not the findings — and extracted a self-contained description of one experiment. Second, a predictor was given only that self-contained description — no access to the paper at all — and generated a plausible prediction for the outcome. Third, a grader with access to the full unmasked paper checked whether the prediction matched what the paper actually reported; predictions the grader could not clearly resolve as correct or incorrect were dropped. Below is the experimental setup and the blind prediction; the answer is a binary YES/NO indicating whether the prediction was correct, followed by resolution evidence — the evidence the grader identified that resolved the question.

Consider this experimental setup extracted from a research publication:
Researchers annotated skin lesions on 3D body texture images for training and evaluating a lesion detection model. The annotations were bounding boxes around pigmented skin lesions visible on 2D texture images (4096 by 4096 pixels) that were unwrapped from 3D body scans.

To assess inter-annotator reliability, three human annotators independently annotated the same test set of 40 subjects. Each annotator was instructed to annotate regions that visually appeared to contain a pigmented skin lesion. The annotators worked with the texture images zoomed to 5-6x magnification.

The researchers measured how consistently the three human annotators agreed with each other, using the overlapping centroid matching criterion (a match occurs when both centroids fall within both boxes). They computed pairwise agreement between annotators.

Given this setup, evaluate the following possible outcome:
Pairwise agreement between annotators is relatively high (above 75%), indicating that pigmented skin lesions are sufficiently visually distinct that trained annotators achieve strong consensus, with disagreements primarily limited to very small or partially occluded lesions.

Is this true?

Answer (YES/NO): NO